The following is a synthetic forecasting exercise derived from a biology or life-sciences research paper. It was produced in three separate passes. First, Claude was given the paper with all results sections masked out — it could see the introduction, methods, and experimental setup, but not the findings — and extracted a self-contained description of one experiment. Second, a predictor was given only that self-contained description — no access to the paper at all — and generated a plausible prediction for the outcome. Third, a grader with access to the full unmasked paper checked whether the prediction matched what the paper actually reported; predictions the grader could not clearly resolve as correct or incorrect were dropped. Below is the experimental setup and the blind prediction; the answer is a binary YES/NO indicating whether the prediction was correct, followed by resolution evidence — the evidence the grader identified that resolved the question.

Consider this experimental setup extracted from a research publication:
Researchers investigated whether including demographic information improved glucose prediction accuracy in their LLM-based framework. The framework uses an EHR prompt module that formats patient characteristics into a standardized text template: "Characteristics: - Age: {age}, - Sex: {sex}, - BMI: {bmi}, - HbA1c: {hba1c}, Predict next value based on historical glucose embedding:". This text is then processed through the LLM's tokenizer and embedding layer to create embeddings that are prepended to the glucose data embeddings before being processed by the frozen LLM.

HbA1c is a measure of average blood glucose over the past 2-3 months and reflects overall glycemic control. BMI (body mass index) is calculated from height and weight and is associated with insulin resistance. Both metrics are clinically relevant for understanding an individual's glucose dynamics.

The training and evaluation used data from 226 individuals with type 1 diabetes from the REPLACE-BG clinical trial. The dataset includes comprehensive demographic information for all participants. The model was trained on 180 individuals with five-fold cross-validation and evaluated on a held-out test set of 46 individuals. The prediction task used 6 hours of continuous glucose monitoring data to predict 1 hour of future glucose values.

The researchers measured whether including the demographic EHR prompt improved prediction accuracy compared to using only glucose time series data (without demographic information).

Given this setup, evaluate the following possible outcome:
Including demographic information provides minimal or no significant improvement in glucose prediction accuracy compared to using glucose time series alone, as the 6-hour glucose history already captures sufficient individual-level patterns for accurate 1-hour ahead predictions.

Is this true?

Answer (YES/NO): NO